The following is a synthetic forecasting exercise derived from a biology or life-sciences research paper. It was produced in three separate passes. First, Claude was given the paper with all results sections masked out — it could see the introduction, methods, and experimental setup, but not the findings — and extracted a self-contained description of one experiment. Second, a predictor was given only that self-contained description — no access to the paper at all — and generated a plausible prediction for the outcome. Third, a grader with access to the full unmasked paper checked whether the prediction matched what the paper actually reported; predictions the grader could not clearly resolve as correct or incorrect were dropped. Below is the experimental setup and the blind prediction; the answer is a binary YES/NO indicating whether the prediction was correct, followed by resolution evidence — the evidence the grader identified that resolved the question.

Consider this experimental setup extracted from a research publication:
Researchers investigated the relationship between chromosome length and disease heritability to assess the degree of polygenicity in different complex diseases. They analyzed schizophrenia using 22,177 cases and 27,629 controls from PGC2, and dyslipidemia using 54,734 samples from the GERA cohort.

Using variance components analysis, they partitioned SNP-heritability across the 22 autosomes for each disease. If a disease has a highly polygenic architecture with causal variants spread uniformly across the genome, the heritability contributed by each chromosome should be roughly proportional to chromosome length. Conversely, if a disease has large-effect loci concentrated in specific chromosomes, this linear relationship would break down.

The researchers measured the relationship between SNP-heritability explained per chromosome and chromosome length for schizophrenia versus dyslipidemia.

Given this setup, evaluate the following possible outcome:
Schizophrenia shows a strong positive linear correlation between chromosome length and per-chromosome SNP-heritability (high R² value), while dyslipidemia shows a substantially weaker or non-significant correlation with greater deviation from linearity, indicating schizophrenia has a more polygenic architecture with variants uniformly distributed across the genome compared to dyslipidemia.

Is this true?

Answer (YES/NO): YES